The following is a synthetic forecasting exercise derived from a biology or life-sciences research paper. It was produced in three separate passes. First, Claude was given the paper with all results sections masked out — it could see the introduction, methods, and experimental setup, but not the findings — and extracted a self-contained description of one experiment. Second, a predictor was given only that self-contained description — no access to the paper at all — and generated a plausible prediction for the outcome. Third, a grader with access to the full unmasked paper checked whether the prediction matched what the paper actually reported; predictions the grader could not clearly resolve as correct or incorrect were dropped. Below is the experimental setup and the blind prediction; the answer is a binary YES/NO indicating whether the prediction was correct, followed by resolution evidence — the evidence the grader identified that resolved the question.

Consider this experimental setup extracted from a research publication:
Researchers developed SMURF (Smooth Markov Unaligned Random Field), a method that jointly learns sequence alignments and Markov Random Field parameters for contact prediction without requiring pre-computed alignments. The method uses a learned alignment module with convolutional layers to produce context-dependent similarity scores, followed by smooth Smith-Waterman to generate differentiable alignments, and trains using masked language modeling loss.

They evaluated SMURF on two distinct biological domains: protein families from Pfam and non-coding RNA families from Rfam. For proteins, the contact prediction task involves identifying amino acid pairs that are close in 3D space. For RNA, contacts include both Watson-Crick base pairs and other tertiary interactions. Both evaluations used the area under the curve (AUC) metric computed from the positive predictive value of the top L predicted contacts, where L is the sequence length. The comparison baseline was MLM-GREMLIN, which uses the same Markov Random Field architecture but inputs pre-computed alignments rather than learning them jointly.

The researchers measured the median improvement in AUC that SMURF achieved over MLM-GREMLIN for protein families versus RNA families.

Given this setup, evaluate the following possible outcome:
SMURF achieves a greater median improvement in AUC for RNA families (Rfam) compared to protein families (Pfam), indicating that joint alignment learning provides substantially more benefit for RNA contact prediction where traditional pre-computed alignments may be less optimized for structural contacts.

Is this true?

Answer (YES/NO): YES